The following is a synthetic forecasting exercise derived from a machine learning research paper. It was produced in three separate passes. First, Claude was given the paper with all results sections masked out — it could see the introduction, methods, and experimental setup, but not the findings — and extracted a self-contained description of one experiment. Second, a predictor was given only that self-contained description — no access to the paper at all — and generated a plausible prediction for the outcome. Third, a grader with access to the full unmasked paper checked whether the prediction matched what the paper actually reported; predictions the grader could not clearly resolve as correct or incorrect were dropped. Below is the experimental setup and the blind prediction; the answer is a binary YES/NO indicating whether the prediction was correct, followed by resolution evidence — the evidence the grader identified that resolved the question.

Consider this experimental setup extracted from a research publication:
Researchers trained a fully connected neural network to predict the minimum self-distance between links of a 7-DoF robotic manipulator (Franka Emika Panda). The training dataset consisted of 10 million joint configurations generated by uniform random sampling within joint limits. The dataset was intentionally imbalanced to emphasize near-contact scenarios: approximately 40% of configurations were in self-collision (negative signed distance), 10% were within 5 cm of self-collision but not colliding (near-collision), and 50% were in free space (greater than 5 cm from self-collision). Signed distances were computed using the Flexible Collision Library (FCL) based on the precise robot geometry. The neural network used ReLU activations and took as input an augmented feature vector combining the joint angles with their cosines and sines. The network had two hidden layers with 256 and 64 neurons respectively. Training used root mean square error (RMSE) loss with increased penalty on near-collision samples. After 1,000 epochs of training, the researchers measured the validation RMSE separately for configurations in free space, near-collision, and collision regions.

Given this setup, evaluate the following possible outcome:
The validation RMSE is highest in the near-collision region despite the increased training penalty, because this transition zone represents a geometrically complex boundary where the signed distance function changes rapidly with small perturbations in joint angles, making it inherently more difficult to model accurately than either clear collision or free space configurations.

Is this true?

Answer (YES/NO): NO